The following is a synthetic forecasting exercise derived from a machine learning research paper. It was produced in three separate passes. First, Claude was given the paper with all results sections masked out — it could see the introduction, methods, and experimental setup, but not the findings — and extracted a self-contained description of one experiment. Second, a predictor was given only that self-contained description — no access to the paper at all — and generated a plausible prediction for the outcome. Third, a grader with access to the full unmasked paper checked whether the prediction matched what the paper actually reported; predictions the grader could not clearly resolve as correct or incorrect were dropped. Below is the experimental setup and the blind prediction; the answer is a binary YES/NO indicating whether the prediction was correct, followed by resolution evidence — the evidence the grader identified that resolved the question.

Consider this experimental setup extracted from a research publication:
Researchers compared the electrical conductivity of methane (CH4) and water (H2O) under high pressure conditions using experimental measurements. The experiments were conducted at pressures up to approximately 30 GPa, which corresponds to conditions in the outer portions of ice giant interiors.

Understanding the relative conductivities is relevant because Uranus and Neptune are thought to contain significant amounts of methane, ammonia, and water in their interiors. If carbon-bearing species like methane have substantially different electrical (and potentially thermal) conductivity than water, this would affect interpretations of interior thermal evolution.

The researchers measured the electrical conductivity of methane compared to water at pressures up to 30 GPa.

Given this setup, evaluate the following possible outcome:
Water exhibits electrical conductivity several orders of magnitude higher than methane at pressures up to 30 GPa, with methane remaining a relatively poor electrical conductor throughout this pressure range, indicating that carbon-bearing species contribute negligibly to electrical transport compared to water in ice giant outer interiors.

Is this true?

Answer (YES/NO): NO